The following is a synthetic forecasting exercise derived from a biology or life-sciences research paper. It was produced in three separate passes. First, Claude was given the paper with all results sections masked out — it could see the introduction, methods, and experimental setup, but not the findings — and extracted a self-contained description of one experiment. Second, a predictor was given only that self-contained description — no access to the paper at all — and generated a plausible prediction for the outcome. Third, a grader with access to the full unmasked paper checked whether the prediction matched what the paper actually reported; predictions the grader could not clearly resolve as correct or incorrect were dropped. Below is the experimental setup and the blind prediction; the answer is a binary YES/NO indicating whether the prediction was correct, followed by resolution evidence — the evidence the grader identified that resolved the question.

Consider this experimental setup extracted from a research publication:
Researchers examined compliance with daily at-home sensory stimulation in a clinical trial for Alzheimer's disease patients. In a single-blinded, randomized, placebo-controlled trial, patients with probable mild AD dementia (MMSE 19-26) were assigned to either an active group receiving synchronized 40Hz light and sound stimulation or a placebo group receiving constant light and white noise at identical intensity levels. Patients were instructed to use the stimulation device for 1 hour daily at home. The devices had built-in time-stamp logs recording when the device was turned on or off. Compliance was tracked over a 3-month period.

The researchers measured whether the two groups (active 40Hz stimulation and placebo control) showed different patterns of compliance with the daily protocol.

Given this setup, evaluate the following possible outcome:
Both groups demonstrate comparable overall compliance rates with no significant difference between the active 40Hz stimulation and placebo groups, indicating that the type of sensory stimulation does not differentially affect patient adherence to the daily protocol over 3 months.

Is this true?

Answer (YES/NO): YES